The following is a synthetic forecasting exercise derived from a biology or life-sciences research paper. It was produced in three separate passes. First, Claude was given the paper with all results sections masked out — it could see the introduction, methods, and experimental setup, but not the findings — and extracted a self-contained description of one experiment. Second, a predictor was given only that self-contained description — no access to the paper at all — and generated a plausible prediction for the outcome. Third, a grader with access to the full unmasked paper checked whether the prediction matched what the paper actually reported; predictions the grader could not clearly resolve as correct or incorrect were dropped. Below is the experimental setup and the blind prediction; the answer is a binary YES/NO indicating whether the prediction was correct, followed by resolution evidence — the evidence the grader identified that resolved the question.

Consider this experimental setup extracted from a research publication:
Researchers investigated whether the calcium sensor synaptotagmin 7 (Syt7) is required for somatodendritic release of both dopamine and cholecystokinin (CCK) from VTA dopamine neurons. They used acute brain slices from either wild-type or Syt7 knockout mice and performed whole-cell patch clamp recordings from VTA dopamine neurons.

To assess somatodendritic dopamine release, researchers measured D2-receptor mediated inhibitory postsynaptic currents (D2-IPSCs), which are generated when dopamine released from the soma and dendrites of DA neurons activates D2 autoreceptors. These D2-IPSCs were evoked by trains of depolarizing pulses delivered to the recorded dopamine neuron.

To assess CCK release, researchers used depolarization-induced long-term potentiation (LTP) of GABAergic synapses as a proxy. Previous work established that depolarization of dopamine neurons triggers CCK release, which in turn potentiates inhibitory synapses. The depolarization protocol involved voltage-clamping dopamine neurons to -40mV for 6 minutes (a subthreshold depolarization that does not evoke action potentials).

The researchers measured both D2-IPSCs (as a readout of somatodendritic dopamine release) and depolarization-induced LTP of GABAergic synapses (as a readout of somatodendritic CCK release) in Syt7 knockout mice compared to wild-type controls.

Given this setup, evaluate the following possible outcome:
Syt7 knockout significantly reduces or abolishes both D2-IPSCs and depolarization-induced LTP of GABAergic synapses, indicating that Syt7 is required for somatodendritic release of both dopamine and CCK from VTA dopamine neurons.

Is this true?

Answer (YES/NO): YES